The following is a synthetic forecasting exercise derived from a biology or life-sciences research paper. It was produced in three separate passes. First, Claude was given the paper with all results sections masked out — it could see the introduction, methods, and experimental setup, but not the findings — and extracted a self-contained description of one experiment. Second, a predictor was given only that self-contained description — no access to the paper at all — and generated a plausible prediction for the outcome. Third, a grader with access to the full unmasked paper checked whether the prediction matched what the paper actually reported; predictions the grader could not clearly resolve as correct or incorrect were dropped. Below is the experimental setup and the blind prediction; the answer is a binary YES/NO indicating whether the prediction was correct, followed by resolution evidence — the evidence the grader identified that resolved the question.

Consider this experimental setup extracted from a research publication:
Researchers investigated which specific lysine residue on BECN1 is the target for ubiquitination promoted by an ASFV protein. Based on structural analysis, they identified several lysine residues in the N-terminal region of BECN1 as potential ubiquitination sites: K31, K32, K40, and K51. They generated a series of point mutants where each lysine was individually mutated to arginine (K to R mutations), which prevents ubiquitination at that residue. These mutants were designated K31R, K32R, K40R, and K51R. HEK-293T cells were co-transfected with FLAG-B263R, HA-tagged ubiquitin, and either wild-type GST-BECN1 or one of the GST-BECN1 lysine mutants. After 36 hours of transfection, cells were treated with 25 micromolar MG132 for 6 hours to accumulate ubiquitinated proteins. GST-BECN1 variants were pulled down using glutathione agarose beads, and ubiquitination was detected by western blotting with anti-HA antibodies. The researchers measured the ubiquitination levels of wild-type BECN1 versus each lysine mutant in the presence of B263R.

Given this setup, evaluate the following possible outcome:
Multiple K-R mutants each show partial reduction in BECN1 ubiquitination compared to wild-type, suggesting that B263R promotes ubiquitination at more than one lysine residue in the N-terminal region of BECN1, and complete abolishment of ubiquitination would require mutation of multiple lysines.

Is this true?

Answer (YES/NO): NO